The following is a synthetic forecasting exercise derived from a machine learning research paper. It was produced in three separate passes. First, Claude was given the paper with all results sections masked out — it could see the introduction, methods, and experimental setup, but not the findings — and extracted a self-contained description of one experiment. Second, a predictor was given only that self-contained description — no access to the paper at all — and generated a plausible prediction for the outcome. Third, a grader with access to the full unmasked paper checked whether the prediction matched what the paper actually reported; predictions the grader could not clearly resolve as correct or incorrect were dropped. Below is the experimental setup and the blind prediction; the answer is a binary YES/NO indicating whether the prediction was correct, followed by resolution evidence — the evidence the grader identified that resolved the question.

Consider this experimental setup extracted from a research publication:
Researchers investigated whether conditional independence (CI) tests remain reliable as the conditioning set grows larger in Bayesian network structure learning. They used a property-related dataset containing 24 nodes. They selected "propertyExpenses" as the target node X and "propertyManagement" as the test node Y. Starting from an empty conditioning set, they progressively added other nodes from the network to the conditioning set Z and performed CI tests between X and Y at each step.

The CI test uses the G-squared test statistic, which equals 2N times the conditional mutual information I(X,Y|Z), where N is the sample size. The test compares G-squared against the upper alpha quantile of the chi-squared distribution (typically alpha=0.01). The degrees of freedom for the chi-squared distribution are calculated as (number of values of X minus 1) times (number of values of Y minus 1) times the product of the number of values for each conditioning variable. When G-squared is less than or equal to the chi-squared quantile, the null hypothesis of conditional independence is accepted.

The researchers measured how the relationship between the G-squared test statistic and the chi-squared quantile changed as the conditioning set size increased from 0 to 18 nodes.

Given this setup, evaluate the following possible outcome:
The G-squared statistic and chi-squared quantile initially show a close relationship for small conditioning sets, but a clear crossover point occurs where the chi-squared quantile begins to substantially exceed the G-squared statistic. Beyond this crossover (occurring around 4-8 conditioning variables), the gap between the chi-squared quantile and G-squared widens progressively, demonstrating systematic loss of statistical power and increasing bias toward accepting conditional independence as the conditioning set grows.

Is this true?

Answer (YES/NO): NO